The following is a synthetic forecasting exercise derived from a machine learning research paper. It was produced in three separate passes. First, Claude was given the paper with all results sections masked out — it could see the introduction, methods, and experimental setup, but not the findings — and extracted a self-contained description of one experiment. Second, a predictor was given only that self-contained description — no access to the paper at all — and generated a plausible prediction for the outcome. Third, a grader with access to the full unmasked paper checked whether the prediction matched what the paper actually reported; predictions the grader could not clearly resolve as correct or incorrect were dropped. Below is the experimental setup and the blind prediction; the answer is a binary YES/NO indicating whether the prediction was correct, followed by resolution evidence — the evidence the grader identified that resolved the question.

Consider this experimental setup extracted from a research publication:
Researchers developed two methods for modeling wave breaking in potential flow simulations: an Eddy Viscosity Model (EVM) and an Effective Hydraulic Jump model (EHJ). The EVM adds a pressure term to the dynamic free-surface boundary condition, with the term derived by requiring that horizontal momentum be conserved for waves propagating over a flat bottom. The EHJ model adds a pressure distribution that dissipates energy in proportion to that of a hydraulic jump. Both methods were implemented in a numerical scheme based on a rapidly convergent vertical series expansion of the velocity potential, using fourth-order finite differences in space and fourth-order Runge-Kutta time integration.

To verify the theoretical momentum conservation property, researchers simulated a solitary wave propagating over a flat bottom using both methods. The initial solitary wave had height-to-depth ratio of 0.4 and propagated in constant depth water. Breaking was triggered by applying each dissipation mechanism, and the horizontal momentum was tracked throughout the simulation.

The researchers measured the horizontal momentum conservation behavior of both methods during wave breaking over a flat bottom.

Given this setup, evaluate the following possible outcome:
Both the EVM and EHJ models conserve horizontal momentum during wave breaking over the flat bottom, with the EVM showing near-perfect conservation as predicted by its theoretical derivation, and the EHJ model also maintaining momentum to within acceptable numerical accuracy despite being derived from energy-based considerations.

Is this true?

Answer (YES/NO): YES